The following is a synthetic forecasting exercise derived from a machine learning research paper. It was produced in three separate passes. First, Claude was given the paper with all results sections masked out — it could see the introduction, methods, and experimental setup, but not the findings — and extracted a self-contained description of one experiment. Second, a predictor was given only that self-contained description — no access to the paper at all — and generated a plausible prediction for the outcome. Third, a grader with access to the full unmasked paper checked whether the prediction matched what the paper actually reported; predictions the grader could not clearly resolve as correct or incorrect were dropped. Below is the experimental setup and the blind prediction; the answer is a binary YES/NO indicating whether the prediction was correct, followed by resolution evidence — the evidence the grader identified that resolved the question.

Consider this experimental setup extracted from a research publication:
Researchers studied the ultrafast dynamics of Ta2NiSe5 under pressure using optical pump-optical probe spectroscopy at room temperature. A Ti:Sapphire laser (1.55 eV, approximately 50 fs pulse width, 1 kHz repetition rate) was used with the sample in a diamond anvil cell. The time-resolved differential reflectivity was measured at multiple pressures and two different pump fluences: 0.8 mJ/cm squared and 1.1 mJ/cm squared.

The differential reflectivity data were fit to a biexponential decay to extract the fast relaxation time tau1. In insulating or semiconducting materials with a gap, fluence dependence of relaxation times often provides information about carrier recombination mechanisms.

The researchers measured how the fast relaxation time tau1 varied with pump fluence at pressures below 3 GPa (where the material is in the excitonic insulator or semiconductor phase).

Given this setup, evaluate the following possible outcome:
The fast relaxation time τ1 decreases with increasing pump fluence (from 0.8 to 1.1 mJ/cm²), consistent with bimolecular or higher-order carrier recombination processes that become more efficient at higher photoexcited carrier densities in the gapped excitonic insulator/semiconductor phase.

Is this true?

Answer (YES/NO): NO